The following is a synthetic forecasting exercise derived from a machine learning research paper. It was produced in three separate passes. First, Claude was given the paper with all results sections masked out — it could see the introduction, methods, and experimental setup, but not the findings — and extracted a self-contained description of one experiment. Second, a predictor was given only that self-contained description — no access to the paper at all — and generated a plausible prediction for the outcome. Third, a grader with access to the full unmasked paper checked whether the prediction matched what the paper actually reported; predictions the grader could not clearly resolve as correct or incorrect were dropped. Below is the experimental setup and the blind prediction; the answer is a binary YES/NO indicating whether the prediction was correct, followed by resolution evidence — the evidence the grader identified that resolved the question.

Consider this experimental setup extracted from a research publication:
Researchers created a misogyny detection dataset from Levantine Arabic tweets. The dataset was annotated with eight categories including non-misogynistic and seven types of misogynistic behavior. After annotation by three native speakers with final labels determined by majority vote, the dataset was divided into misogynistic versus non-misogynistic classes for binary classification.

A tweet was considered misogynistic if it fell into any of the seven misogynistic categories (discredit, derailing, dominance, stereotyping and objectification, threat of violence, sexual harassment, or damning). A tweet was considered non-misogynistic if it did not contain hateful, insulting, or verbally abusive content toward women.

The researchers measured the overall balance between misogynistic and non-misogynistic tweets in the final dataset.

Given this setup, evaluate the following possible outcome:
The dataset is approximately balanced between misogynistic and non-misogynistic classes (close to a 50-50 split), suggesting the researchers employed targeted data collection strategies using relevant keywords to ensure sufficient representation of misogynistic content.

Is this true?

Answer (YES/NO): YES